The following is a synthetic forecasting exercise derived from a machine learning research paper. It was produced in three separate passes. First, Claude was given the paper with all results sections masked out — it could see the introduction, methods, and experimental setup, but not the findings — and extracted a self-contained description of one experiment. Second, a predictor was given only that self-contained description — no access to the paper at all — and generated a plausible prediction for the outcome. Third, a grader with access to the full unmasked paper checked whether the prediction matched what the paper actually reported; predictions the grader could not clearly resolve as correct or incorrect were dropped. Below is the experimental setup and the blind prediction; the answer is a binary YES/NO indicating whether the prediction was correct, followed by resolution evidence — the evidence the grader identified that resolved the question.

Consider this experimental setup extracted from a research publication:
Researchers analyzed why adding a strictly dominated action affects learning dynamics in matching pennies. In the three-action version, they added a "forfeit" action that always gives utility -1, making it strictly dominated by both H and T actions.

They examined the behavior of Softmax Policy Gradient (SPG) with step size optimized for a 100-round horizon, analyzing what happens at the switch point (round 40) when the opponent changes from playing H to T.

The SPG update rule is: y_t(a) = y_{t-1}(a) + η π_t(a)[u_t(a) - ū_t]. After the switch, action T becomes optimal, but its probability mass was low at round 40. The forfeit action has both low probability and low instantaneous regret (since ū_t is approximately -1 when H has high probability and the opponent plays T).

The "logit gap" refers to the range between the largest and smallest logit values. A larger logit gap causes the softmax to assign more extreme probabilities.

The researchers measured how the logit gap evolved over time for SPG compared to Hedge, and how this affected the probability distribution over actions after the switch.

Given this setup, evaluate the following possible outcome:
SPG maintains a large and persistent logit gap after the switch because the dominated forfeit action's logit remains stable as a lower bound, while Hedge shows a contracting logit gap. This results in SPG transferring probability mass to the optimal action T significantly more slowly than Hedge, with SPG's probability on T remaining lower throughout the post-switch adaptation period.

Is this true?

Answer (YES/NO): NO